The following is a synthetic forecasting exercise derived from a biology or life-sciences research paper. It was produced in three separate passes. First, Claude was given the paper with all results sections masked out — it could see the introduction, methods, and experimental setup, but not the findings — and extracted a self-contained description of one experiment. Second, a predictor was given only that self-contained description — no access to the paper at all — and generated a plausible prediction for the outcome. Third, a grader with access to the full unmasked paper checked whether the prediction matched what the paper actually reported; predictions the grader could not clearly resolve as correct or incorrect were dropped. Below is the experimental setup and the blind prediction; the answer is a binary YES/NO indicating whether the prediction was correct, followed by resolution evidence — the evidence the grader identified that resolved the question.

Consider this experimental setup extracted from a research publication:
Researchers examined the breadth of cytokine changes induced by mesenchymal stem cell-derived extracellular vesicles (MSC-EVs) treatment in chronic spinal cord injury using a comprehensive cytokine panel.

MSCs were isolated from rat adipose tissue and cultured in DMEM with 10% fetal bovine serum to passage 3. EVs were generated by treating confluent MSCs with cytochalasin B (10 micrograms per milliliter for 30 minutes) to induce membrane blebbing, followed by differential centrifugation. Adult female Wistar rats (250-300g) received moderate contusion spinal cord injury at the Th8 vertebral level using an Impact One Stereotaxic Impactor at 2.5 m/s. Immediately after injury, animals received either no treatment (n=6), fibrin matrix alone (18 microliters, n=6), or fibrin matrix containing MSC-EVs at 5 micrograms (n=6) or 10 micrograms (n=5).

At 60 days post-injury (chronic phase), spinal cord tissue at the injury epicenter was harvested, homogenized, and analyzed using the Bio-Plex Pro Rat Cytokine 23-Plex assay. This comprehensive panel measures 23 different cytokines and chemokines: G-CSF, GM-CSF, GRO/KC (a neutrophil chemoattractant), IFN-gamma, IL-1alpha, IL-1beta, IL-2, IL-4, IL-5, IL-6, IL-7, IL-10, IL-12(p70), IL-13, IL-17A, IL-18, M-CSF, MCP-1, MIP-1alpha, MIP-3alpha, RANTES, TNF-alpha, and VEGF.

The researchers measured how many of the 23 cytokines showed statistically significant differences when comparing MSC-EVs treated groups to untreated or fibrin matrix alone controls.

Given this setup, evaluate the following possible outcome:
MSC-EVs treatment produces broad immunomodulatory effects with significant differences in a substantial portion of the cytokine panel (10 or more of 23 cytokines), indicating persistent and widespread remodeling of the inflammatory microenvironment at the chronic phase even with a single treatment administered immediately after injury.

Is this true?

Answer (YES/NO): NO